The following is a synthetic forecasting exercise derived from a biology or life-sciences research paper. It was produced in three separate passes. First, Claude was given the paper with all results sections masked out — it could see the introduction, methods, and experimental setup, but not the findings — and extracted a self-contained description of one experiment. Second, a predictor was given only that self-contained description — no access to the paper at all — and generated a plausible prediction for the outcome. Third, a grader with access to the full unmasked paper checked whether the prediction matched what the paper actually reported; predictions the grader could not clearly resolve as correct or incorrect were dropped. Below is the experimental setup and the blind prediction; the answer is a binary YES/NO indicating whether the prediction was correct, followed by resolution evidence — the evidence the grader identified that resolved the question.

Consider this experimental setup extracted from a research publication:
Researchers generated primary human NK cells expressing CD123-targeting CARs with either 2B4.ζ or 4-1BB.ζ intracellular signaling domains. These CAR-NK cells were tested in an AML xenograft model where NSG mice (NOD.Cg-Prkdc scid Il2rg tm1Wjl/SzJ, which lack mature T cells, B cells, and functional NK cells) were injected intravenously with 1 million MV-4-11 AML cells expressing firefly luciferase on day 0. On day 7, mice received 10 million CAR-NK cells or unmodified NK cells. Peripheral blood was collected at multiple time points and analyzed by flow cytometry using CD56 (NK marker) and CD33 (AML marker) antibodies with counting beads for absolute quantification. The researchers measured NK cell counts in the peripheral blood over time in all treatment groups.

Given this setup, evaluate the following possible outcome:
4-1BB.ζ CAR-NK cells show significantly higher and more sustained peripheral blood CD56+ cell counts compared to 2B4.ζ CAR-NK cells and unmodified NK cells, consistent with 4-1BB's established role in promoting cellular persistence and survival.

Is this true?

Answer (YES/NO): NO